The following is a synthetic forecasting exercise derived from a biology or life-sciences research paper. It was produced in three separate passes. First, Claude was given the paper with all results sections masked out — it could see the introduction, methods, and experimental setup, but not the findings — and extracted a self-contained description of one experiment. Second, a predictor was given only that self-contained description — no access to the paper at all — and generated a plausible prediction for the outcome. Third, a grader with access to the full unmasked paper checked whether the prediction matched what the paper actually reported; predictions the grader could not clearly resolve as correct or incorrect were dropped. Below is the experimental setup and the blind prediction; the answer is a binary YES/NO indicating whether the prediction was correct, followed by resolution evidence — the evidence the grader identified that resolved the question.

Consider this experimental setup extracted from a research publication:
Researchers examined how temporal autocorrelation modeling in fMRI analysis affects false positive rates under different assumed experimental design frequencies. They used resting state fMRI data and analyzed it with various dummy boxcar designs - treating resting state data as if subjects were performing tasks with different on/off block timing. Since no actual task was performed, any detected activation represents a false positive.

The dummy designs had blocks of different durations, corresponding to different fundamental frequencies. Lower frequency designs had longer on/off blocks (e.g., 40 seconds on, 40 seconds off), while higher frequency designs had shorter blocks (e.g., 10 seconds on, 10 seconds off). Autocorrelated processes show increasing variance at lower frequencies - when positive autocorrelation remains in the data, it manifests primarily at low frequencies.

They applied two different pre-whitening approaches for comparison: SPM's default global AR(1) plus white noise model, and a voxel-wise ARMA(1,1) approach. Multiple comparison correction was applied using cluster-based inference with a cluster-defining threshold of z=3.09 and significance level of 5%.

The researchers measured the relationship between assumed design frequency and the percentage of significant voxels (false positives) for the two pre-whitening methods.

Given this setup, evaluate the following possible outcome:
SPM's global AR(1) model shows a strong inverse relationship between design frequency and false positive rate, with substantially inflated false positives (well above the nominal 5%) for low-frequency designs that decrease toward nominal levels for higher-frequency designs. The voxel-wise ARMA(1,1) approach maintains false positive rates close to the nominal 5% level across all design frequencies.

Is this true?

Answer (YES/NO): NO